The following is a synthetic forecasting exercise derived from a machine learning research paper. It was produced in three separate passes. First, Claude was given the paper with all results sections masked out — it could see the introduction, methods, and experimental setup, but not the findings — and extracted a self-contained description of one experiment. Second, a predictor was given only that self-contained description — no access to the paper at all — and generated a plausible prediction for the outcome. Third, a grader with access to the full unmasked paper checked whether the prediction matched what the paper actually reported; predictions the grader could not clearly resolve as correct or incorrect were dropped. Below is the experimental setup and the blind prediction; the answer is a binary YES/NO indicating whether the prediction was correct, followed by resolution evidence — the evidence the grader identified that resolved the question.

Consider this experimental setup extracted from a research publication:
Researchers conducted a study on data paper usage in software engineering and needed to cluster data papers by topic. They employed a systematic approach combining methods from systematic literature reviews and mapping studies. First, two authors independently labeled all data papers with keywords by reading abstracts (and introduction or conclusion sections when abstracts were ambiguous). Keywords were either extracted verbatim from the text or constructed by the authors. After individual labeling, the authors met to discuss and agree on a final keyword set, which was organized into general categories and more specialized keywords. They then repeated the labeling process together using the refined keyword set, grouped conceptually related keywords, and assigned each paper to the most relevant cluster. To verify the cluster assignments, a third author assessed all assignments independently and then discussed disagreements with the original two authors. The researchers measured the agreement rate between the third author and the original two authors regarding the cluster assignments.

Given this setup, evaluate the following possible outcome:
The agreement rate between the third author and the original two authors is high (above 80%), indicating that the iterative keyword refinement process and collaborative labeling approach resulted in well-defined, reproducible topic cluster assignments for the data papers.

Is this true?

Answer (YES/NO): YES